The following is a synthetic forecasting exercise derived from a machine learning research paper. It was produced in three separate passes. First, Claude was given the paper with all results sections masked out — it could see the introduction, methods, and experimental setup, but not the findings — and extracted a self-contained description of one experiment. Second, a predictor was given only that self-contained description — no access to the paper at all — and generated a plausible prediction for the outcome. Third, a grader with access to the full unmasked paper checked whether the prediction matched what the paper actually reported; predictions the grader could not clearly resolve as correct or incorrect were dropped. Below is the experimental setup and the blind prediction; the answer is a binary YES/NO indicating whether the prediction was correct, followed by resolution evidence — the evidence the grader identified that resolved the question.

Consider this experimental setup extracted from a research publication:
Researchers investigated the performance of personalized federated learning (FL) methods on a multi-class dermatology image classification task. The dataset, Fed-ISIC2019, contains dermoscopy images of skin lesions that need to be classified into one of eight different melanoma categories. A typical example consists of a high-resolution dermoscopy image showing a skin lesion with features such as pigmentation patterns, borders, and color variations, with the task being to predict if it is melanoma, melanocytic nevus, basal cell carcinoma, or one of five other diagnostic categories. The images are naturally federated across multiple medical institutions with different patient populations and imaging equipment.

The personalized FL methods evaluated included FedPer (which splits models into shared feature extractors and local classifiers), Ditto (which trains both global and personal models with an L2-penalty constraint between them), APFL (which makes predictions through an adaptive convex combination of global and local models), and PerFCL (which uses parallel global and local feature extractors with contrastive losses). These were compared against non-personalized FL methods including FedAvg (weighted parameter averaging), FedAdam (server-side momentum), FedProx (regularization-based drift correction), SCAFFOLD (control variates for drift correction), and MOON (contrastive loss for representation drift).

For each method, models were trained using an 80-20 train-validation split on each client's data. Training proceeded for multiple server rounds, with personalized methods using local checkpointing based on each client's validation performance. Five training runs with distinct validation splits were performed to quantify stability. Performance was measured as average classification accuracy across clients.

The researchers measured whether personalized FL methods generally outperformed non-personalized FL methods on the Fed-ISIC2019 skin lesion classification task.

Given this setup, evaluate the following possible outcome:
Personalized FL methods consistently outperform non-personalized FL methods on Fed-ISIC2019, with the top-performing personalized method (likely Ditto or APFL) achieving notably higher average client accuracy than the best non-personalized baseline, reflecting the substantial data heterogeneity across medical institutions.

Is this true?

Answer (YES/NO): NO